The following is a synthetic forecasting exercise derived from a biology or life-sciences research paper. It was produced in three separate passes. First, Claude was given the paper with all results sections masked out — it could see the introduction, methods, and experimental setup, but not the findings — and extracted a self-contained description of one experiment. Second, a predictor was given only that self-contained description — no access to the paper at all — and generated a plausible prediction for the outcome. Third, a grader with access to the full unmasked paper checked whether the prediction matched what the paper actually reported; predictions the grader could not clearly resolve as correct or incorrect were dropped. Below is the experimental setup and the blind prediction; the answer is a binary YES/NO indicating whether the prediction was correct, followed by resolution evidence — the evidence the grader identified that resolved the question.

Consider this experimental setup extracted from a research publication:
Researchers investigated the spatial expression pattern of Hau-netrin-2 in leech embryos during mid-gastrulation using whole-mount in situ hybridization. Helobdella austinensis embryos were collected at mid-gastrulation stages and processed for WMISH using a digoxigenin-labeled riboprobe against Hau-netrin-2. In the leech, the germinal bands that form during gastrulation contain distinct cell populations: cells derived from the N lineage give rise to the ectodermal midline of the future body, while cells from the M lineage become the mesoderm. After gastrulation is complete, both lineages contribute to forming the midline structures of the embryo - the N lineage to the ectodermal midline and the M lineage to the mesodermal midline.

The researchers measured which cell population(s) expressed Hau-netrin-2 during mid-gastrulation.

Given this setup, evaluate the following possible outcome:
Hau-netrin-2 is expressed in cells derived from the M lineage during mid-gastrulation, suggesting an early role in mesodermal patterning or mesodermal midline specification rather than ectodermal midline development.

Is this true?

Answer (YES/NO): YES